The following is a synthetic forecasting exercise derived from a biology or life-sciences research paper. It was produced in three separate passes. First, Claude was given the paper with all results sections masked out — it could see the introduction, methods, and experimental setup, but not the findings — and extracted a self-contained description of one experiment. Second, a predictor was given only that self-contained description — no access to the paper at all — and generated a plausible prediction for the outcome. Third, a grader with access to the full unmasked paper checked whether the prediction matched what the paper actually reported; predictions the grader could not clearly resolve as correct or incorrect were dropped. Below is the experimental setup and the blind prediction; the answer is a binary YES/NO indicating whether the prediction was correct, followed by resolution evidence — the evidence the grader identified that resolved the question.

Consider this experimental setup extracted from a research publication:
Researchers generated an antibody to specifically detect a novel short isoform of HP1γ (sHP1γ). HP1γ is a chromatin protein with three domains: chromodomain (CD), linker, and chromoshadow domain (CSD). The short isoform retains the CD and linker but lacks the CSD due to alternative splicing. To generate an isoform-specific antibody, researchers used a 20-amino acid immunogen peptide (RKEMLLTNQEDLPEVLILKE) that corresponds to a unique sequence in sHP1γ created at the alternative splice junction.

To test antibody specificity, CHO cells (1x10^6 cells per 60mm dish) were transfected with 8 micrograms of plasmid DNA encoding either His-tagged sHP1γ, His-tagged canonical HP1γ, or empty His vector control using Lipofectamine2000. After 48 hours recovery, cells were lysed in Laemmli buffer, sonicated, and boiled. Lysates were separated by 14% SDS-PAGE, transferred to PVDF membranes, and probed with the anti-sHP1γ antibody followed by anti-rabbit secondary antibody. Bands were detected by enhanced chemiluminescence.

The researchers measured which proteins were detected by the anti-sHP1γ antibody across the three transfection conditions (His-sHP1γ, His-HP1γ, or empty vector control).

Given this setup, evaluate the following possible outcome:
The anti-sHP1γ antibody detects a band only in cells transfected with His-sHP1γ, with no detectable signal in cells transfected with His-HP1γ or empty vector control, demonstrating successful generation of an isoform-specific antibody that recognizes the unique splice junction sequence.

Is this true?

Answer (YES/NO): YES